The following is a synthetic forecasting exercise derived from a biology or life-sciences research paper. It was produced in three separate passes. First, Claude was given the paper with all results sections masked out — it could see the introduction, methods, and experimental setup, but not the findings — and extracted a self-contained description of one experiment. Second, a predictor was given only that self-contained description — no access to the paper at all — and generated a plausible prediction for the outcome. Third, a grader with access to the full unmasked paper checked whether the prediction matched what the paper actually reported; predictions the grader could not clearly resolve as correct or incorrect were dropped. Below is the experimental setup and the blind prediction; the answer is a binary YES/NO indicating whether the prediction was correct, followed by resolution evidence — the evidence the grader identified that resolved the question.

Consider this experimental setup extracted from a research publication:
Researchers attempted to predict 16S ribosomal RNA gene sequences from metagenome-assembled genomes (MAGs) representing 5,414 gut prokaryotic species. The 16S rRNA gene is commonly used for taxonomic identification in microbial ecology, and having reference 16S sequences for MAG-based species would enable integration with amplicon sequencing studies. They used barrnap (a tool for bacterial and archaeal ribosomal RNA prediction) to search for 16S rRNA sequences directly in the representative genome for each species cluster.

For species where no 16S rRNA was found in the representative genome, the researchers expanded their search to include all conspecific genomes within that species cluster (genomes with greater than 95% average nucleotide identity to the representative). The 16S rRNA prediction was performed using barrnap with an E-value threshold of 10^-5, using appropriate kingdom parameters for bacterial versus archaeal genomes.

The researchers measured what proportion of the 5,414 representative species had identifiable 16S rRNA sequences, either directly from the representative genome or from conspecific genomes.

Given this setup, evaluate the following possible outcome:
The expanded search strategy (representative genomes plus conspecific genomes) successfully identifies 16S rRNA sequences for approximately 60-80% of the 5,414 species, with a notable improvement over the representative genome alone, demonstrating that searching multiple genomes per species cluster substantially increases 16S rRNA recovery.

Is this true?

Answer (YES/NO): NO